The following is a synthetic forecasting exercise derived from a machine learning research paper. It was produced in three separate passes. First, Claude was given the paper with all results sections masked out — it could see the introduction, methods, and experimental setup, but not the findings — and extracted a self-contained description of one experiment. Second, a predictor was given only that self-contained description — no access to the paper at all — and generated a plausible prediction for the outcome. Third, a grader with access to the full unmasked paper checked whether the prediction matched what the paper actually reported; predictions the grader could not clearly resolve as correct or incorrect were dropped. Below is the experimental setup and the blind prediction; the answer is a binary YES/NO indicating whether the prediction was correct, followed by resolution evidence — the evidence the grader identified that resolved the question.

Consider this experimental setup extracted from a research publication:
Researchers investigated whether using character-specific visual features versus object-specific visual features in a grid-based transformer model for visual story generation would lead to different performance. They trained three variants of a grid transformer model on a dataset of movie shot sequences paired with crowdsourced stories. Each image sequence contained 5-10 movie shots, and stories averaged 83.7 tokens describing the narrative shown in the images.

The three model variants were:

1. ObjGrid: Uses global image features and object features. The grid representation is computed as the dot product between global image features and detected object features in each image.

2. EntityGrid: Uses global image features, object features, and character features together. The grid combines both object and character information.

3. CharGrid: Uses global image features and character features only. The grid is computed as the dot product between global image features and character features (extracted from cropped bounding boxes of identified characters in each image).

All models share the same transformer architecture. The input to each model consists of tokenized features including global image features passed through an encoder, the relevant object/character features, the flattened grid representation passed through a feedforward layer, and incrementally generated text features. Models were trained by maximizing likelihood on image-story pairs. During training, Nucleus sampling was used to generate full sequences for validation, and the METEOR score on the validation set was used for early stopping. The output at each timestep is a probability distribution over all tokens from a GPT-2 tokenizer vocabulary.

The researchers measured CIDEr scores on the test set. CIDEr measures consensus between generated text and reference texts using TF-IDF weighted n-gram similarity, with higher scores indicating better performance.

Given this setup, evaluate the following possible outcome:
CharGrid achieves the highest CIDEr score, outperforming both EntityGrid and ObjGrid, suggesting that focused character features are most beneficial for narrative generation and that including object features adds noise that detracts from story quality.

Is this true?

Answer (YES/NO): YES